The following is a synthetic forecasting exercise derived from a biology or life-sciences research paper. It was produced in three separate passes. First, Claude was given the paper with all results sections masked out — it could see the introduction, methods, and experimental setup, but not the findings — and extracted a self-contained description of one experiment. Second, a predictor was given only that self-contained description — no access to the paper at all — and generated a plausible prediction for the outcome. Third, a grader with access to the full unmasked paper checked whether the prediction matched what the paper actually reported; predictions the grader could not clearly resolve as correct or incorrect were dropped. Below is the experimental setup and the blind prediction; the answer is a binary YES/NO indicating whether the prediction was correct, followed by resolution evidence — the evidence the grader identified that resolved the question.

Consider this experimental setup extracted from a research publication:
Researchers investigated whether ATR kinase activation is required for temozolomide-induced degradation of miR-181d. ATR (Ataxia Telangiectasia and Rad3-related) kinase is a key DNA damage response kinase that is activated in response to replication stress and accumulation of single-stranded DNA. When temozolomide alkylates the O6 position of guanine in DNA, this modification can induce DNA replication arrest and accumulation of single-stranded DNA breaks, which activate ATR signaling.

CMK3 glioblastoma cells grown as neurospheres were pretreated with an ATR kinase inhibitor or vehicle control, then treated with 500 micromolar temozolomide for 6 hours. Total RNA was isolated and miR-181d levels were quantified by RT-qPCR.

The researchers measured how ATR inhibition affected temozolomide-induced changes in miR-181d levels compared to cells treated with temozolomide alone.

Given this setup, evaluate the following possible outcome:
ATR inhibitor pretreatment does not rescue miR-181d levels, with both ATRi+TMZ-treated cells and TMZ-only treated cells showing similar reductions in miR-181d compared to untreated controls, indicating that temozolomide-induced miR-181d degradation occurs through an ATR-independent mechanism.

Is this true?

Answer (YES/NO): NO